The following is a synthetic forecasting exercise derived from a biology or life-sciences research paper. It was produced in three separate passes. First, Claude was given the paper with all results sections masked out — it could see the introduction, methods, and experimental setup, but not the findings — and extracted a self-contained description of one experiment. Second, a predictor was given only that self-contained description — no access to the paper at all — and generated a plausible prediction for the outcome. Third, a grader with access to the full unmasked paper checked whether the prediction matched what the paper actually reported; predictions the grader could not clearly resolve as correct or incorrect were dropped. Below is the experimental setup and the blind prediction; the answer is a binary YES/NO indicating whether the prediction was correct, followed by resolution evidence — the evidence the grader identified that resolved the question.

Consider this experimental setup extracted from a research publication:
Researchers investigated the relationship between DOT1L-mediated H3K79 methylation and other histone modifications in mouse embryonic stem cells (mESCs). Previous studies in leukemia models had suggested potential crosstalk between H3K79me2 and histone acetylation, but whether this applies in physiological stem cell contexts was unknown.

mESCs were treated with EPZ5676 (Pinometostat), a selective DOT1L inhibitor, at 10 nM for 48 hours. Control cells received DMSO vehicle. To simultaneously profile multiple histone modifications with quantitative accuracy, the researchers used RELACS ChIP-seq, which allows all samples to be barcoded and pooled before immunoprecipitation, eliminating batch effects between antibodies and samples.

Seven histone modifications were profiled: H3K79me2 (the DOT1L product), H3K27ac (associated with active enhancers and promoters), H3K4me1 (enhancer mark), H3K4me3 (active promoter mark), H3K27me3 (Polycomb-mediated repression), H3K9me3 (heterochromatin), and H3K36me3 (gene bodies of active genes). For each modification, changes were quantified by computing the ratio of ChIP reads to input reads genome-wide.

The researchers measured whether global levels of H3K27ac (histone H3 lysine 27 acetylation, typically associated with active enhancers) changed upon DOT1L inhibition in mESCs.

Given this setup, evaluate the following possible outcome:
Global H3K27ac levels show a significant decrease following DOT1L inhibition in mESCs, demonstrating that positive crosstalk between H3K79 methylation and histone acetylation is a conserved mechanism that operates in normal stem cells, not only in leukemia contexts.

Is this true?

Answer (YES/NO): NO